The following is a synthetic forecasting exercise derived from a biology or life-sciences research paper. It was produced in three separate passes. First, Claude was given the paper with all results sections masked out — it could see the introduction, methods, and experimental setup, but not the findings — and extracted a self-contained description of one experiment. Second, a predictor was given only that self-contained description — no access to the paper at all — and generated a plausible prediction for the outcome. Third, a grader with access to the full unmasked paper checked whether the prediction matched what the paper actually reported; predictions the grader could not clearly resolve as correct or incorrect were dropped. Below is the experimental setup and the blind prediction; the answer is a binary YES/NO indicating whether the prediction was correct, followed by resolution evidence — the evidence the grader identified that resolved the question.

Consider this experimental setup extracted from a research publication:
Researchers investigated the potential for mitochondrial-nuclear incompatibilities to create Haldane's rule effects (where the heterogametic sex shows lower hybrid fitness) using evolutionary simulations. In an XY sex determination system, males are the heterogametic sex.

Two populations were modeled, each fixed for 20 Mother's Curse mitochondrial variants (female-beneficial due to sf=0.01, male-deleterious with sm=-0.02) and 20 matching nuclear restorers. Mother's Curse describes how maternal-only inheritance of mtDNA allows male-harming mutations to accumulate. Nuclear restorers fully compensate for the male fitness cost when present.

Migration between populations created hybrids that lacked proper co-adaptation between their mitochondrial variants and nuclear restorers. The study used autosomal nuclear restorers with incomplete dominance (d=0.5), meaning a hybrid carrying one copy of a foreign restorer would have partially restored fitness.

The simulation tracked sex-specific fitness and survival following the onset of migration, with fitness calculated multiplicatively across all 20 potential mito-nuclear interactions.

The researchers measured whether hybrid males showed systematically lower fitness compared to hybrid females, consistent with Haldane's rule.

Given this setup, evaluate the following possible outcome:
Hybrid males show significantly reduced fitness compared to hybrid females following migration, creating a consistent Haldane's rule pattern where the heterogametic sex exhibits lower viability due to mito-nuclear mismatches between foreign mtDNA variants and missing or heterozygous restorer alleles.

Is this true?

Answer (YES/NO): YES